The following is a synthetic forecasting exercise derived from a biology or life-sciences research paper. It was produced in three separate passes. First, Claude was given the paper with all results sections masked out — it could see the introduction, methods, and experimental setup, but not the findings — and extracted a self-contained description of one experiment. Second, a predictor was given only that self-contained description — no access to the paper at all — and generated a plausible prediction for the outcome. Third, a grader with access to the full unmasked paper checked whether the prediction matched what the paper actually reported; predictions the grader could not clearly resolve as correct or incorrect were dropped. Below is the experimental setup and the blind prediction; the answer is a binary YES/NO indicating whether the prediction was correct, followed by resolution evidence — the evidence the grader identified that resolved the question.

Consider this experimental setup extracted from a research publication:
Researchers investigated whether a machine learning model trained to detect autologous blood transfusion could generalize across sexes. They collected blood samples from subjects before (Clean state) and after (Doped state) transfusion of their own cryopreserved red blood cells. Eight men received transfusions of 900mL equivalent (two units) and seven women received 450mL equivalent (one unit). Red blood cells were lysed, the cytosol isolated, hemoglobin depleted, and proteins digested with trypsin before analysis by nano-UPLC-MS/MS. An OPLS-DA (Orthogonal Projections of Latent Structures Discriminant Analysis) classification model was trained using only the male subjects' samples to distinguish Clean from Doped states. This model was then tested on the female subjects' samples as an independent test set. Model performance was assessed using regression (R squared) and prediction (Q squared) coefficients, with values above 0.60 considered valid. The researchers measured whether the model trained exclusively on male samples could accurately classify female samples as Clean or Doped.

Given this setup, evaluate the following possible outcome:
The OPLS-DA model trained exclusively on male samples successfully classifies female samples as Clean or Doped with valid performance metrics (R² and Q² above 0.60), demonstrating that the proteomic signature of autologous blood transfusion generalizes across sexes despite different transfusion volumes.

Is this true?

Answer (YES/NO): NO